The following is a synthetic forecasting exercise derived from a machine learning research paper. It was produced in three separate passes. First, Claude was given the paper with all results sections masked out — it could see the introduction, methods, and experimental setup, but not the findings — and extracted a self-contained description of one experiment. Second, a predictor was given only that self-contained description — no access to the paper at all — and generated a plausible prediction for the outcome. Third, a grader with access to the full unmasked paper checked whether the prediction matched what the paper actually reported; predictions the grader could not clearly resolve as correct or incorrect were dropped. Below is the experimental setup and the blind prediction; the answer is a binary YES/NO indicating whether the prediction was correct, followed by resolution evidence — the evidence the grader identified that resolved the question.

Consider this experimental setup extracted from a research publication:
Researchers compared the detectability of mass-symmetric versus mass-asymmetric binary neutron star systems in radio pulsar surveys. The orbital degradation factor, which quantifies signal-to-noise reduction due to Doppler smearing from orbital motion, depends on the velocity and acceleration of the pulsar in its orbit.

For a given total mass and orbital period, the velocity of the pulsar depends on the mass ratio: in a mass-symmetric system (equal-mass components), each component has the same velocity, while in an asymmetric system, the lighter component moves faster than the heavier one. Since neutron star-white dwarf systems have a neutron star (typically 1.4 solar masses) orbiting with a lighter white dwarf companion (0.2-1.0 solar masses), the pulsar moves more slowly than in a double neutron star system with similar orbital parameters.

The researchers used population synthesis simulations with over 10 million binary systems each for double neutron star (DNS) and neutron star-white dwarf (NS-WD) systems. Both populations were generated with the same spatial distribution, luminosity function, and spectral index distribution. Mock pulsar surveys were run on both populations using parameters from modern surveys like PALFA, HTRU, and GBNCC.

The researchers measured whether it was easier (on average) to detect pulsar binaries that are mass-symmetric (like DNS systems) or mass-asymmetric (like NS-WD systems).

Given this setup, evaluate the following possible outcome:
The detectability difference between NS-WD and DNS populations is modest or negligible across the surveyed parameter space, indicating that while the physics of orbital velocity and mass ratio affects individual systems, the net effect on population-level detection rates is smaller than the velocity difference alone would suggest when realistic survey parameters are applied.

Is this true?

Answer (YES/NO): NO